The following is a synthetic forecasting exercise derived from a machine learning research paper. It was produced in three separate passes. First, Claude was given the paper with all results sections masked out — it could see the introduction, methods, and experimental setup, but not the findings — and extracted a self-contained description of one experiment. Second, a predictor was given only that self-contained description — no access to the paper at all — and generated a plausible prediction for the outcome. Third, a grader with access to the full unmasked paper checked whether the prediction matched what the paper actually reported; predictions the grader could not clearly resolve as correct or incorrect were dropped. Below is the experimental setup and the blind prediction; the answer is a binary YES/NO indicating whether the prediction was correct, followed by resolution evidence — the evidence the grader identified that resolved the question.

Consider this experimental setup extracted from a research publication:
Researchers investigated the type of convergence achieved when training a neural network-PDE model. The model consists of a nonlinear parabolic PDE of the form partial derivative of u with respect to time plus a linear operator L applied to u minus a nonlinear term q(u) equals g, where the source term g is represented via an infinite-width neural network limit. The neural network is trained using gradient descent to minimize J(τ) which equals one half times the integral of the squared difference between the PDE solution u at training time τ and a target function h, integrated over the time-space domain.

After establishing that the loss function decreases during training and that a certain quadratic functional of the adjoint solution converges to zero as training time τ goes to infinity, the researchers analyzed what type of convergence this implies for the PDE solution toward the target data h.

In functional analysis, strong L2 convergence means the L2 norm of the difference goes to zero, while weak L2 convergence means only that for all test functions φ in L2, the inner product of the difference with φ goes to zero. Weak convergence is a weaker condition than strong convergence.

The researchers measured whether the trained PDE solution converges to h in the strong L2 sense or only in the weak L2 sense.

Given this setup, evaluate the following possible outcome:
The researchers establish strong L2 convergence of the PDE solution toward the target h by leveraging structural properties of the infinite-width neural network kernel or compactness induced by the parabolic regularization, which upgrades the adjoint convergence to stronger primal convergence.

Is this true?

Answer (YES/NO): NO